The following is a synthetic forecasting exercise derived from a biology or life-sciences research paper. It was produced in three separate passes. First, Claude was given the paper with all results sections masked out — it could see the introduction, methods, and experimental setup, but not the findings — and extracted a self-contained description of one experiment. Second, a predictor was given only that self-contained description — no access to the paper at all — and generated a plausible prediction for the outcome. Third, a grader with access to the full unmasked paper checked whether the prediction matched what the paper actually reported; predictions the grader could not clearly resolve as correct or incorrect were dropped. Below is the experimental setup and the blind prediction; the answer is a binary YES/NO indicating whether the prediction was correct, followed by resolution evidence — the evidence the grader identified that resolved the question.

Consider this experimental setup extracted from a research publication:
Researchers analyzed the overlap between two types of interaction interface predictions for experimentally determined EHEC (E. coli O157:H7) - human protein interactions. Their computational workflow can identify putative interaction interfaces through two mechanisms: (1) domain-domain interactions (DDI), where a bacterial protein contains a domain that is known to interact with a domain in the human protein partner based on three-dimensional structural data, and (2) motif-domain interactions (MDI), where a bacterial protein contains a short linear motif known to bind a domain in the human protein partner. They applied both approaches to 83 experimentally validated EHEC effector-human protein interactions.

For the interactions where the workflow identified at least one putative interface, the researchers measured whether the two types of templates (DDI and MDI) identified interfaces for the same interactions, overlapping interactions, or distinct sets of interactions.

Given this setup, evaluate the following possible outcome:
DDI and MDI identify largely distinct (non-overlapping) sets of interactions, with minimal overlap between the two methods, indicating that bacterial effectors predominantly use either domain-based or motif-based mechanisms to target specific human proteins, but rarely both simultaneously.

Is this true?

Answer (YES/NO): NO